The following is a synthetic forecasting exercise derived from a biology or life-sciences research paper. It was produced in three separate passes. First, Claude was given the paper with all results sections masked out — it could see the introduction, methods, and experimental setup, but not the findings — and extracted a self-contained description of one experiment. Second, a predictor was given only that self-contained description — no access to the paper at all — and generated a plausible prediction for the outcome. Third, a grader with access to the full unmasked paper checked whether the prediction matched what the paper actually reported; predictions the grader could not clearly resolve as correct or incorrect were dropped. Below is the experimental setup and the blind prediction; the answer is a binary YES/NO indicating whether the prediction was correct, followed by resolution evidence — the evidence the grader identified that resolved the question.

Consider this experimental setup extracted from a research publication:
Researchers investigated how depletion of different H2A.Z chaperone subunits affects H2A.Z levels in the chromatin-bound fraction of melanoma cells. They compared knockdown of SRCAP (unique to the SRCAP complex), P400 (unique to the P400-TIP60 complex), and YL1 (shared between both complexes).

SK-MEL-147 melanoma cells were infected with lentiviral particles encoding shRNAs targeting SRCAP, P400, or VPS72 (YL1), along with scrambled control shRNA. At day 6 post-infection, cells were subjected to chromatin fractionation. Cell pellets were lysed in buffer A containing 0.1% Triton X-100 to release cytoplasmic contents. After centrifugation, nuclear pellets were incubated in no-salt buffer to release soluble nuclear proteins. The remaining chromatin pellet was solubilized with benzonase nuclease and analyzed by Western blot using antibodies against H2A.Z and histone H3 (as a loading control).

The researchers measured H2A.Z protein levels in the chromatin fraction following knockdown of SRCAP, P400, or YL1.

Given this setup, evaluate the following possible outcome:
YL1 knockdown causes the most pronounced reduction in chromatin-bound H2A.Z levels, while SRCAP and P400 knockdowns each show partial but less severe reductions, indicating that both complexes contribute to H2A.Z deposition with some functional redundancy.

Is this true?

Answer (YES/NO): NO